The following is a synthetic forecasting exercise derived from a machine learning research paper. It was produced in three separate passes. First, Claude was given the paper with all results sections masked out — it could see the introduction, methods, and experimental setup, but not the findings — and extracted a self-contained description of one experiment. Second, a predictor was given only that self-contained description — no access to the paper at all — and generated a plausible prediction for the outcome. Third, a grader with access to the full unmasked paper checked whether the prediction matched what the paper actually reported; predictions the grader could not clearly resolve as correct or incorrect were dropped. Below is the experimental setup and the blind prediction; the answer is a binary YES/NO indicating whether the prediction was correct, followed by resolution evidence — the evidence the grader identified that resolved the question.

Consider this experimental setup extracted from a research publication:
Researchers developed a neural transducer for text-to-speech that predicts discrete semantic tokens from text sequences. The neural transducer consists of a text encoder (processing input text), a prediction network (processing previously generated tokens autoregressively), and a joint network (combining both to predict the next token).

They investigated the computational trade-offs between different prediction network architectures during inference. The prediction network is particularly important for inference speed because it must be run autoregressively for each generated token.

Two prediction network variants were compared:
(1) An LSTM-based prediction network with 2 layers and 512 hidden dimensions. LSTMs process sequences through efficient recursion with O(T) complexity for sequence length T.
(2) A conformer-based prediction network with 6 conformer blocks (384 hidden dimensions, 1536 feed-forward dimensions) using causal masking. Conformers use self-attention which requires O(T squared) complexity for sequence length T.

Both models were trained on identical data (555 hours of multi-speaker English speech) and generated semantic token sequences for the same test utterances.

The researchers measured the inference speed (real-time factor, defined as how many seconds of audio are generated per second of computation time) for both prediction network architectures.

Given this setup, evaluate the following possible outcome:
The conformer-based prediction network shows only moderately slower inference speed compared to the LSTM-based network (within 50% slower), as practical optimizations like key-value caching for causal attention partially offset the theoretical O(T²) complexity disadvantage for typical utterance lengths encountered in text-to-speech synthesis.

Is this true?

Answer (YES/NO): NO